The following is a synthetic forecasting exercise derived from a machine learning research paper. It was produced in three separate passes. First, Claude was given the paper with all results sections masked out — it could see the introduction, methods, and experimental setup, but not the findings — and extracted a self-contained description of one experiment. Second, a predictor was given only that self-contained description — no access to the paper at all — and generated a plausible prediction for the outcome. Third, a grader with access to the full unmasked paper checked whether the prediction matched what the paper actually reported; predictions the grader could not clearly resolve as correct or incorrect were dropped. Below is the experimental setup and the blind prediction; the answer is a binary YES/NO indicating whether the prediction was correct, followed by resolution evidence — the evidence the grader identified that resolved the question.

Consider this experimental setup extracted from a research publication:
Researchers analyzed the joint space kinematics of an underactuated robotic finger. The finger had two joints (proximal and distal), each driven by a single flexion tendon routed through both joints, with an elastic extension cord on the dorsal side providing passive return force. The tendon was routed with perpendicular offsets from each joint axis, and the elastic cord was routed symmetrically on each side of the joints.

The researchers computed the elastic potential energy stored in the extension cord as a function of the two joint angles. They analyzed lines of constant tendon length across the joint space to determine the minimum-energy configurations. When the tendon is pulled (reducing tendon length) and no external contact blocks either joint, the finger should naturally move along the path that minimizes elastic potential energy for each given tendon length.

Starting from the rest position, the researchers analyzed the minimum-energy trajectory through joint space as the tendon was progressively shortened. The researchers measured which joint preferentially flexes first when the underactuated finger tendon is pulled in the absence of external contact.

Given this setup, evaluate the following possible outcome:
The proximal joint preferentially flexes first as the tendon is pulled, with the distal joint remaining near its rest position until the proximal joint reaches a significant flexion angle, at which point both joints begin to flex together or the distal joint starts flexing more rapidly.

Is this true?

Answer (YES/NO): NO